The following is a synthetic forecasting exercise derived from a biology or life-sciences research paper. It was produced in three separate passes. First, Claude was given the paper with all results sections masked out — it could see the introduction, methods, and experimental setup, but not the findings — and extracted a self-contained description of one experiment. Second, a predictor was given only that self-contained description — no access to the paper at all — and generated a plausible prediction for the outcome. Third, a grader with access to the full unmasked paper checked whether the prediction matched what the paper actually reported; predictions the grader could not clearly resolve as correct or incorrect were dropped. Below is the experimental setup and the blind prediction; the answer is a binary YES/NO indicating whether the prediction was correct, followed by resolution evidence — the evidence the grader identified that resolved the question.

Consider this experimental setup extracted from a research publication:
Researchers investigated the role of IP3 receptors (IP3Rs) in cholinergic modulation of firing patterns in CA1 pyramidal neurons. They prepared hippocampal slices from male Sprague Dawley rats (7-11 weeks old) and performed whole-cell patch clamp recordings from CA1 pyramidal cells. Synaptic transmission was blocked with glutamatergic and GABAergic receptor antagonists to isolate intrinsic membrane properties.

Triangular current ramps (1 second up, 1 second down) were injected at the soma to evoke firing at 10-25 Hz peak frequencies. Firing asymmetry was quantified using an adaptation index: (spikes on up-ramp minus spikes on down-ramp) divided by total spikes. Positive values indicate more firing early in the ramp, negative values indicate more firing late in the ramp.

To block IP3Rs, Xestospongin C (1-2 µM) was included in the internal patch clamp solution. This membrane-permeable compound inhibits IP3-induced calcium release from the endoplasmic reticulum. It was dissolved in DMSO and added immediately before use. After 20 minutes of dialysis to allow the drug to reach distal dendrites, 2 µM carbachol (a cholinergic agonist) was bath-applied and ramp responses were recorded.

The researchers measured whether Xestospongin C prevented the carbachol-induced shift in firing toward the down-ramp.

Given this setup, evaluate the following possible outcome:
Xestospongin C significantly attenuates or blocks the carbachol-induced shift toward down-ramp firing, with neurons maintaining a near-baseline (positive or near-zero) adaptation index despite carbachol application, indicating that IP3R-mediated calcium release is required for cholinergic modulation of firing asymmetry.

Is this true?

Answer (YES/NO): NO